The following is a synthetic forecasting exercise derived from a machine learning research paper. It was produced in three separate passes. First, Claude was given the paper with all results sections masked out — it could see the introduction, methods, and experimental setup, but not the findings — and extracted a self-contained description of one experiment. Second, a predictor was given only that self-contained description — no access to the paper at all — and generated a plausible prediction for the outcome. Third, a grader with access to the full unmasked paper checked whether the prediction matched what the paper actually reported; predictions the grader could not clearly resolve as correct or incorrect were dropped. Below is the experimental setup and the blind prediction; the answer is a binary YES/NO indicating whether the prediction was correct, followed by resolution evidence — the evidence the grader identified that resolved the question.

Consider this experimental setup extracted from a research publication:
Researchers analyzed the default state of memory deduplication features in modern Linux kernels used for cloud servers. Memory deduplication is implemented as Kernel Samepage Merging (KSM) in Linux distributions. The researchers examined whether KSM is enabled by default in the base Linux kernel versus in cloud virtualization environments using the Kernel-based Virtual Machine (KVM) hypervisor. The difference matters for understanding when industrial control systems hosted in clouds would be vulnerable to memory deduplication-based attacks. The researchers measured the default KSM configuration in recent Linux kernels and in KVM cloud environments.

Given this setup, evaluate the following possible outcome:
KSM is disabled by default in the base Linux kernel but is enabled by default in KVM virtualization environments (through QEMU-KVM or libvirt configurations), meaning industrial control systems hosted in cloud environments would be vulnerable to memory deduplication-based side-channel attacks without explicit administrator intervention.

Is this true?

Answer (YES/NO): YES